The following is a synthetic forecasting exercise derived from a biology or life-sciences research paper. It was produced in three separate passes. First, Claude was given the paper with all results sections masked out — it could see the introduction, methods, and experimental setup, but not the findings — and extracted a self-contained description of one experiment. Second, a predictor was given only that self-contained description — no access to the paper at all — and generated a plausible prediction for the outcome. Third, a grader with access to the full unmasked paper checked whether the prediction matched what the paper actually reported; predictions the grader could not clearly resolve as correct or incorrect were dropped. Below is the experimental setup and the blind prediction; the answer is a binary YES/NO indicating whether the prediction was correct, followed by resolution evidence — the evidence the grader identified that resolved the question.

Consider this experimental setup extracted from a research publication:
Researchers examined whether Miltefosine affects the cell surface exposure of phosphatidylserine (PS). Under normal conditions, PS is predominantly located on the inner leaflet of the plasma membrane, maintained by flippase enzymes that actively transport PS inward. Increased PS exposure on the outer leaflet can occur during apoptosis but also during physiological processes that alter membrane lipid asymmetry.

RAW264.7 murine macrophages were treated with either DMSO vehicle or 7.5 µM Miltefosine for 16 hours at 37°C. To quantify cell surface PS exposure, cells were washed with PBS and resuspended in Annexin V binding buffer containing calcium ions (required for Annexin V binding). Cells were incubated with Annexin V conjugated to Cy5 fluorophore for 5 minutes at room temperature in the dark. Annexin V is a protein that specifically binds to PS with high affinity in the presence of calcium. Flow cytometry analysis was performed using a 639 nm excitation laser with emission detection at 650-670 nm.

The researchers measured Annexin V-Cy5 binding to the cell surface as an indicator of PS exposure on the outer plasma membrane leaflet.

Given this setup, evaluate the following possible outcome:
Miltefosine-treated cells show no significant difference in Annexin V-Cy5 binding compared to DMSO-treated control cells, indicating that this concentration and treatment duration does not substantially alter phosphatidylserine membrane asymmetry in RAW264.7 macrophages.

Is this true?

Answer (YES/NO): NO